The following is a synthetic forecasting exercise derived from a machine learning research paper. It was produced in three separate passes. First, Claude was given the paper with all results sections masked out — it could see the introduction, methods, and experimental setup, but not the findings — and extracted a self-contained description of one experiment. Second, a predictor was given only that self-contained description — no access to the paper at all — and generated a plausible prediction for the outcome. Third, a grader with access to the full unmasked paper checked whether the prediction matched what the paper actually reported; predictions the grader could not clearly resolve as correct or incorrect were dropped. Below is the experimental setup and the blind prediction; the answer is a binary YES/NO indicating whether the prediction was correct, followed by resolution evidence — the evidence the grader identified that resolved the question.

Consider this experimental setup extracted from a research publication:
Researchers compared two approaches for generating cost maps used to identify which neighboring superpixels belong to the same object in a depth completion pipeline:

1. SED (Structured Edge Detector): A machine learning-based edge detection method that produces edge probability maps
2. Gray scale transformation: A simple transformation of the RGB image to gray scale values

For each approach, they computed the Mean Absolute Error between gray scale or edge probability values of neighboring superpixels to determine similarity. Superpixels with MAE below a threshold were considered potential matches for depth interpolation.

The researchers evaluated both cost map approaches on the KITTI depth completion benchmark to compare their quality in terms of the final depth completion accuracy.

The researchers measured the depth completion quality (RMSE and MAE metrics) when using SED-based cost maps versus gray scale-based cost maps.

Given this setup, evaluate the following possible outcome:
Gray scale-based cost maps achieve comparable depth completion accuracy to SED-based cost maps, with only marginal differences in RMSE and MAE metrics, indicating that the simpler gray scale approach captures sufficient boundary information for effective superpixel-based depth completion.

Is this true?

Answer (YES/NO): YES